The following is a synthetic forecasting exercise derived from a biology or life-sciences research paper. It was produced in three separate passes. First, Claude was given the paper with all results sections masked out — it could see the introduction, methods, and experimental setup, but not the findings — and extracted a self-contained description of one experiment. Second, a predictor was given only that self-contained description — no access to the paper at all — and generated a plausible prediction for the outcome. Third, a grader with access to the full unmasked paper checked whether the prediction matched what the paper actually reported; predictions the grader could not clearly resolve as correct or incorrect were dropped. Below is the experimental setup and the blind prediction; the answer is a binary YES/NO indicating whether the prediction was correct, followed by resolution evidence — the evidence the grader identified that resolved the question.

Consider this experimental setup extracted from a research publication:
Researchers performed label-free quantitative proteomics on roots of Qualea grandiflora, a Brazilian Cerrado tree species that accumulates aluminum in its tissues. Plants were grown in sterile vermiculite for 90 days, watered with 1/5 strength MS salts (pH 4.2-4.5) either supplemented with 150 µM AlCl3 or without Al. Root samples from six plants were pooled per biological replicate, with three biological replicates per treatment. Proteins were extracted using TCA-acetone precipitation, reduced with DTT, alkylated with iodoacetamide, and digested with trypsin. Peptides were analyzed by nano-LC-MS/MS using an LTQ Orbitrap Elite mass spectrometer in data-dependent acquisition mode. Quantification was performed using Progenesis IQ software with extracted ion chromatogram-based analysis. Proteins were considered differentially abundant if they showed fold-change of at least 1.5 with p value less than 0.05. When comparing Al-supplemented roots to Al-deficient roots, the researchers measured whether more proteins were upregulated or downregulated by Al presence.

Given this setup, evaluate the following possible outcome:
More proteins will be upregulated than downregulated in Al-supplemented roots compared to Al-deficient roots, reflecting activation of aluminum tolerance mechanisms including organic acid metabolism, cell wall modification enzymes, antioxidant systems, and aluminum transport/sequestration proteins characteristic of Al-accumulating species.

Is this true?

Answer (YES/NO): NO